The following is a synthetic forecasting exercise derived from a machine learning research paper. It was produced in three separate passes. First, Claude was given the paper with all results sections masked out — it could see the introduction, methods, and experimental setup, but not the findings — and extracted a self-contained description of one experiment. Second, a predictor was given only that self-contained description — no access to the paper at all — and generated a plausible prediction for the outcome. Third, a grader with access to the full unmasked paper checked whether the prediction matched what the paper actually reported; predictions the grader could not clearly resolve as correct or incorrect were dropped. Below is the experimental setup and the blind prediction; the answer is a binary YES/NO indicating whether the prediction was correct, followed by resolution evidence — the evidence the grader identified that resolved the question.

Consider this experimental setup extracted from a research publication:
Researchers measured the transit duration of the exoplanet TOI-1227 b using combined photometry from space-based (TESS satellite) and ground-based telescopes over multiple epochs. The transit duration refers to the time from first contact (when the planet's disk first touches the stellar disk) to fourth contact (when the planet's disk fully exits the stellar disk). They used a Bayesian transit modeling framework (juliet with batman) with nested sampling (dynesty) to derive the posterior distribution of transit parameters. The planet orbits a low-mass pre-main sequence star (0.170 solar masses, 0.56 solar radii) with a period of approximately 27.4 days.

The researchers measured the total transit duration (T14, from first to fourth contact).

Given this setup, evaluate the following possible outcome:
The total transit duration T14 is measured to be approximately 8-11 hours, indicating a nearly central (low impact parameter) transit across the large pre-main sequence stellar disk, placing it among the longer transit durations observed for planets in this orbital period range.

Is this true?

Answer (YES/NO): NO